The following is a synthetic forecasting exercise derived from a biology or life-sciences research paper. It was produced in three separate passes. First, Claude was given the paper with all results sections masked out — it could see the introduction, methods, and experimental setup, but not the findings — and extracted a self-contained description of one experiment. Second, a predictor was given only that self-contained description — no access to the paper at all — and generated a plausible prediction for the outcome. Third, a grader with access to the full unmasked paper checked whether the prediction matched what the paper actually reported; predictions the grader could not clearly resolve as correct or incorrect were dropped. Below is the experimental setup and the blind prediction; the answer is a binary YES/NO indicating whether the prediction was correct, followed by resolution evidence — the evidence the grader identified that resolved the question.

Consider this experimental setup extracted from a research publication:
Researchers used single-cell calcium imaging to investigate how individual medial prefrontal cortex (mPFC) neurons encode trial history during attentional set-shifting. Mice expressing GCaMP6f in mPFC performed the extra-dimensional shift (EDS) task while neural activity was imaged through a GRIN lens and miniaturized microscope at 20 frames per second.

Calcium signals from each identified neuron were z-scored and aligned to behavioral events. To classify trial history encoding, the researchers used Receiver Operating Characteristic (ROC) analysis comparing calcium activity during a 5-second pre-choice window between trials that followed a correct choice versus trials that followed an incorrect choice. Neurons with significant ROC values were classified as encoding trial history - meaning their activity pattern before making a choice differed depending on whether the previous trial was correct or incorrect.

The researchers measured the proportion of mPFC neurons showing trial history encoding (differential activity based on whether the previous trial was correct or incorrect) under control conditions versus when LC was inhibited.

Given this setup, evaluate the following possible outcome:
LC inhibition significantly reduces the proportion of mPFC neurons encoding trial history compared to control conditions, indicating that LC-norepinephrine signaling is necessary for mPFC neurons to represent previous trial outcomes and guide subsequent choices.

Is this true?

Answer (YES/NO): NO